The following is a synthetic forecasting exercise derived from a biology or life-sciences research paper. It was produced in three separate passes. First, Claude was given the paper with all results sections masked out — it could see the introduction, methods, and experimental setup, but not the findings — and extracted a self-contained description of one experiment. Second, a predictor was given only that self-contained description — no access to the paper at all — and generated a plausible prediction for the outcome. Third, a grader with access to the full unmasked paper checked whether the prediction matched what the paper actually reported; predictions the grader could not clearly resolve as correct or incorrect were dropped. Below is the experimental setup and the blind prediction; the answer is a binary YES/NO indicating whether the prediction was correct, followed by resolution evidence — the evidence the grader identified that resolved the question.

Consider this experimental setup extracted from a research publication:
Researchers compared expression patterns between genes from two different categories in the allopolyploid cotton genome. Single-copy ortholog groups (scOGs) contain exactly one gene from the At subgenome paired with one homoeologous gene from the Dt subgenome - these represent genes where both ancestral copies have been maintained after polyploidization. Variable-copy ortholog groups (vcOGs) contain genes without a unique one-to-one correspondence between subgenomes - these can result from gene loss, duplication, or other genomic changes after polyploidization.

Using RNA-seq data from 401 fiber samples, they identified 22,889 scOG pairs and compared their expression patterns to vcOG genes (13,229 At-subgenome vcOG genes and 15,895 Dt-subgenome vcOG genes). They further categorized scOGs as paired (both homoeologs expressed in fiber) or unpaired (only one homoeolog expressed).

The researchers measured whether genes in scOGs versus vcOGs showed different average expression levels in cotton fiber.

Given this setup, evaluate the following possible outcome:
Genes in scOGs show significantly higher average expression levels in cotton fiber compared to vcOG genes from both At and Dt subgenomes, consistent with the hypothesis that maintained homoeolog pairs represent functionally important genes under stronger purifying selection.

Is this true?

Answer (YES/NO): NO